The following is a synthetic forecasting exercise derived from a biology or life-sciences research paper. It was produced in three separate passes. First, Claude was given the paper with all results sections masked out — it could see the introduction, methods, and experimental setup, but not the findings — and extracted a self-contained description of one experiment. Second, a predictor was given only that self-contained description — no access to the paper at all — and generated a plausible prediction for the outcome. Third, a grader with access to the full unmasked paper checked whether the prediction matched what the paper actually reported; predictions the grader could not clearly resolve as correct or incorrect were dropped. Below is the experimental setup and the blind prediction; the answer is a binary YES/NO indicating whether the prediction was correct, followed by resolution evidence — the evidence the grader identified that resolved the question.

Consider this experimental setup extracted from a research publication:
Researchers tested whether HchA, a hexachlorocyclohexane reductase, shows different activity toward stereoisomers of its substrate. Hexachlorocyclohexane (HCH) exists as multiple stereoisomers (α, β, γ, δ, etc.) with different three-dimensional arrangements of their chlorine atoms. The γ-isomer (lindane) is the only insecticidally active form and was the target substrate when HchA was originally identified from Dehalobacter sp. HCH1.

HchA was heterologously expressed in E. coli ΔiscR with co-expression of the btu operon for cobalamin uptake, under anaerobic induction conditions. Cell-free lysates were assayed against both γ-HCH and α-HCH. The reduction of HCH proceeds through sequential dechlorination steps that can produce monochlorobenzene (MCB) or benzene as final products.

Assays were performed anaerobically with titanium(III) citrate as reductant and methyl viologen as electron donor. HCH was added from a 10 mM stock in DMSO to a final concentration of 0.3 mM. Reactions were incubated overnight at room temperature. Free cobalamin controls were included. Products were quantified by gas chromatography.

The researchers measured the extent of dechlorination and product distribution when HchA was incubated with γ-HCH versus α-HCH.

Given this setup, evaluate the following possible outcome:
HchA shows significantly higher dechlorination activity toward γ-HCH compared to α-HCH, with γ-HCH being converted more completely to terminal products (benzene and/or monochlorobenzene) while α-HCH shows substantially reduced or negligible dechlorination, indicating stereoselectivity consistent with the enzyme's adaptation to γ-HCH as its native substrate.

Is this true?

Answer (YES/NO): NO